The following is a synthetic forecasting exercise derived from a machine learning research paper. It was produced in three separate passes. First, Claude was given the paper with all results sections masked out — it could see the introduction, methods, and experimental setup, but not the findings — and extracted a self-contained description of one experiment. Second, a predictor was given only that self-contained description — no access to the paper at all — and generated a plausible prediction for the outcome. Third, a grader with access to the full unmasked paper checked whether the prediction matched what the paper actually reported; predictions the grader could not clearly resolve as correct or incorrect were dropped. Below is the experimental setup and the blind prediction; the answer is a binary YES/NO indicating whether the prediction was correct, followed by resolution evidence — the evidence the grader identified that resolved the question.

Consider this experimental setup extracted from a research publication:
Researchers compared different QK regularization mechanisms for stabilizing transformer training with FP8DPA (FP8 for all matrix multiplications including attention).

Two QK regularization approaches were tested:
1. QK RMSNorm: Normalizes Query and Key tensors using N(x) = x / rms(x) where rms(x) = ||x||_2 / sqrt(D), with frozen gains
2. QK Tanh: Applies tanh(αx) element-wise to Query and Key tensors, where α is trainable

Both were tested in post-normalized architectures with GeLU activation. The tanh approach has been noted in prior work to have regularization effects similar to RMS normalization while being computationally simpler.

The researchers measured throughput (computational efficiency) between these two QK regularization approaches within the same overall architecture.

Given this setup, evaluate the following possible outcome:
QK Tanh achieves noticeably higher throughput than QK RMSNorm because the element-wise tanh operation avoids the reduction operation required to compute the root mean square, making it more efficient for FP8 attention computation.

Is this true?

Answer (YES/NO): NO